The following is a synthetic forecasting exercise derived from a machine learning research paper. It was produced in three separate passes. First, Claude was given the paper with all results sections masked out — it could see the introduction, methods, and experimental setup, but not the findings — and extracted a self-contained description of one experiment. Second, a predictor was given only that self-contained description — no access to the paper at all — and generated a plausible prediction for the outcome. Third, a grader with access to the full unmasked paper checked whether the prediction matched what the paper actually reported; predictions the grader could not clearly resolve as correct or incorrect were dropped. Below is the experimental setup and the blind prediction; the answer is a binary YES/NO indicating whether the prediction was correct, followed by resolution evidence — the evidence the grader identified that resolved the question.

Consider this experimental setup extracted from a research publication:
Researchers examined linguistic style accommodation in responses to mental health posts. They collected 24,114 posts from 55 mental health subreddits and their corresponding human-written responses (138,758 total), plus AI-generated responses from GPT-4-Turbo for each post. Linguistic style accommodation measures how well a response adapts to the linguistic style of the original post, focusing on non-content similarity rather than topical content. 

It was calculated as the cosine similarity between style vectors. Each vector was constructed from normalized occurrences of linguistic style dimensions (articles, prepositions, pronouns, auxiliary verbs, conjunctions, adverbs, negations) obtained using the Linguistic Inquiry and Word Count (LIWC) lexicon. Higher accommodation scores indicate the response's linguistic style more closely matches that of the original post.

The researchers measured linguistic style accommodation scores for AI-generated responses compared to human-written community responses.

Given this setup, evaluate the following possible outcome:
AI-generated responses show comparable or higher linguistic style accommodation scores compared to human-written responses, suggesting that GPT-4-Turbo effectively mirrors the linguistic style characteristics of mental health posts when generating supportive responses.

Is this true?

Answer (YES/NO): YES